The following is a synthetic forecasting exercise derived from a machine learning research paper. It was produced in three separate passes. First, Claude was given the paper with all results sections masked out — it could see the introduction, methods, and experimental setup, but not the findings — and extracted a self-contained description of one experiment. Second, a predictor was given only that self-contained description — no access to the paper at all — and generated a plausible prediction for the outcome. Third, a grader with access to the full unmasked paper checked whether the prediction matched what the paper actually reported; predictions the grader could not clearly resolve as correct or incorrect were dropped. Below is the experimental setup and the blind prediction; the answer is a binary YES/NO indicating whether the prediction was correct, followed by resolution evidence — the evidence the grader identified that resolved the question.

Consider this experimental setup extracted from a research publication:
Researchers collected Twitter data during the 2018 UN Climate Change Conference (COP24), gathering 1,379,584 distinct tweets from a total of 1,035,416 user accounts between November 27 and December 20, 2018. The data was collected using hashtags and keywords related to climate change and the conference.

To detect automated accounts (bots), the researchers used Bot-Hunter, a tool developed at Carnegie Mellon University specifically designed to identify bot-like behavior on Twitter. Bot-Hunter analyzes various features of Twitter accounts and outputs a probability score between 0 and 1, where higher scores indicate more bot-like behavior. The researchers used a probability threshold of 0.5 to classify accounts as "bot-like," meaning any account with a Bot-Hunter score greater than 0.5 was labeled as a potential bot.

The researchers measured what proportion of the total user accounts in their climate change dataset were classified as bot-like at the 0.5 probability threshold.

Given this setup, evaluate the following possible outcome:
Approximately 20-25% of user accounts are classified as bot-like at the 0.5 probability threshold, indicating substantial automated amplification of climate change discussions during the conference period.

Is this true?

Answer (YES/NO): NO